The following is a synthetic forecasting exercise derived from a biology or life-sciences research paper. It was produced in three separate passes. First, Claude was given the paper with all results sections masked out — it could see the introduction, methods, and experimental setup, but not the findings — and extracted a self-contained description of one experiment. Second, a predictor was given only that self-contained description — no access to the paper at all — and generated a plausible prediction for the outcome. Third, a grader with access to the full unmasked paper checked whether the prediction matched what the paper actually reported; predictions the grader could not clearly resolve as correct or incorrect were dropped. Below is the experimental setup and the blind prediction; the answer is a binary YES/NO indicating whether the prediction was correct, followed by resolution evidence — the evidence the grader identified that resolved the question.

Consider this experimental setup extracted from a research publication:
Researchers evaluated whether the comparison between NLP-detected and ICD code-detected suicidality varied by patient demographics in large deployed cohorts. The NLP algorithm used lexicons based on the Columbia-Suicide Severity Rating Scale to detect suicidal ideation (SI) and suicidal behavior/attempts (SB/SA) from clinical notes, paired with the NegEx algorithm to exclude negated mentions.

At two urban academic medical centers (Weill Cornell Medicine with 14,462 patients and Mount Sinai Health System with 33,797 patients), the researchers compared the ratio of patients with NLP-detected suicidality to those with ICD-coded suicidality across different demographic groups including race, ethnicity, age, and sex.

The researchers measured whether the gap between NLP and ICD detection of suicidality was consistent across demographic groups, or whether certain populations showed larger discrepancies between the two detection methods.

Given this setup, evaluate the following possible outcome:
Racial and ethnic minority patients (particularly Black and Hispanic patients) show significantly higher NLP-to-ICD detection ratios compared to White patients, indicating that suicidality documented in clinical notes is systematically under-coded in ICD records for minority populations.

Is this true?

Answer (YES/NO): NO